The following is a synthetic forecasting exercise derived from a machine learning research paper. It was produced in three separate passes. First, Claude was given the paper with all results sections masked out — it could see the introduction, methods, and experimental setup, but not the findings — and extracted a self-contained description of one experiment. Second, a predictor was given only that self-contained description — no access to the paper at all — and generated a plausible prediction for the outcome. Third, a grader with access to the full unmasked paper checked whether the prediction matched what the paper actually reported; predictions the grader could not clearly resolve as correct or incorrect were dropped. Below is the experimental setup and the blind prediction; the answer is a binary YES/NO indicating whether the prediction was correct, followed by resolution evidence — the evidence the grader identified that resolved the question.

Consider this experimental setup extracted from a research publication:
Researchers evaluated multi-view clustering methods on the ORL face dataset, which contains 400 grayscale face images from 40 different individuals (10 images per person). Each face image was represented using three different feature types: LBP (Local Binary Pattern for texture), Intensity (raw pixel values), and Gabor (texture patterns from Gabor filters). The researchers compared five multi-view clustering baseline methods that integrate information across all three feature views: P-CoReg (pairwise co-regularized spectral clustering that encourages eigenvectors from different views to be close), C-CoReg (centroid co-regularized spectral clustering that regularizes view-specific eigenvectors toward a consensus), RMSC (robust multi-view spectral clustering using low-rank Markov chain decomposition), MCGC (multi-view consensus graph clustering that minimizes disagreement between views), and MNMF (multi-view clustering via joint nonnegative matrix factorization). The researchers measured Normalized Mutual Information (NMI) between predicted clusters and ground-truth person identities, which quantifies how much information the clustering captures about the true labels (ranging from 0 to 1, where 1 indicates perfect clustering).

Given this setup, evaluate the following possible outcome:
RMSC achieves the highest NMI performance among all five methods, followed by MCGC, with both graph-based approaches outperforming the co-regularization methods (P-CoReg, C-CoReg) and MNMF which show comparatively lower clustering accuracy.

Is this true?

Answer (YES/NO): NO